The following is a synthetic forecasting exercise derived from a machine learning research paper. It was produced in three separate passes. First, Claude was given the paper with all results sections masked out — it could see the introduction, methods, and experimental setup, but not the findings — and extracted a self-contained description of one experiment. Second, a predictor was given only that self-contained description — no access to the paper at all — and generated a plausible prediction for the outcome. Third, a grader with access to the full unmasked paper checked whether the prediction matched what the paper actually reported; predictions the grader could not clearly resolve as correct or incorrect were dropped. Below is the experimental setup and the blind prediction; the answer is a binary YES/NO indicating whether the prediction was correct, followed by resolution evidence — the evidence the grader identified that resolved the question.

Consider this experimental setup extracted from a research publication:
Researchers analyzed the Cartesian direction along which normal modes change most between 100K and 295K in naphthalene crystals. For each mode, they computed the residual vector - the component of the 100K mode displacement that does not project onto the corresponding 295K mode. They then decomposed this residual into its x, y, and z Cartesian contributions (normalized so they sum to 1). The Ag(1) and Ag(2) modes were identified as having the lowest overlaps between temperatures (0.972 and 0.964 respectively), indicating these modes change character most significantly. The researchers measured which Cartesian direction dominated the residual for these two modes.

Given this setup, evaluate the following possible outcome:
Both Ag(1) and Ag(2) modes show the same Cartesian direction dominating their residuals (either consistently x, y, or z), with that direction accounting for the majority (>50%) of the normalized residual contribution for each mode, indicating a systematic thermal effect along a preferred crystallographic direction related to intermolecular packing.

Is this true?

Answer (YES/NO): NO